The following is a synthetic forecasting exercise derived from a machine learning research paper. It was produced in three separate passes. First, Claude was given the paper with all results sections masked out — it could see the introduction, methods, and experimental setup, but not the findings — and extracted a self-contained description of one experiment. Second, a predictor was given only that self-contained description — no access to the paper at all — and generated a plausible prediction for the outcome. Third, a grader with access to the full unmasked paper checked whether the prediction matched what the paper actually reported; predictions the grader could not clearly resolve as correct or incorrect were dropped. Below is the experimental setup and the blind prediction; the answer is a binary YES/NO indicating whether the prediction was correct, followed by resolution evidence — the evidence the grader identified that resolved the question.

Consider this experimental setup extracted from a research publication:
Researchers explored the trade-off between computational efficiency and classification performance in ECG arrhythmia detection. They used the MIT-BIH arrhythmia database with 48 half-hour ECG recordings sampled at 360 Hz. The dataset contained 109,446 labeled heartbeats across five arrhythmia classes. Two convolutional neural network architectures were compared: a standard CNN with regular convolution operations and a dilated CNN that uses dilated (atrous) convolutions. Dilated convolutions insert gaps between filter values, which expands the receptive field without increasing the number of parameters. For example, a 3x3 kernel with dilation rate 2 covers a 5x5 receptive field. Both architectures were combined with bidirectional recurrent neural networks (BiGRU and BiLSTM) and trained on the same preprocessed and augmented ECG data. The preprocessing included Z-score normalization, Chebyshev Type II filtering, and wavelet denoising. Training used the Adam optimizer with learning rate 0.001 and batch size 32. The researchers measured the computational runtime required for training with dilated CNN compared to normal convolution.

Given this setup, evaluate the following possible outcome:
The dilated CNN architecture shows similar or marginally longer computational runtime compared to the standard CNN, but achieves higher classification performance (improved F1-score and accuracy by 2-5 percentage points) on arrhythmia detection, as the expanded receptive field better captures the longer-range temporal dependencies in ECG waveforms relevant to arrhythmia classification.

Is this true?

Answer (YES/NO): NO